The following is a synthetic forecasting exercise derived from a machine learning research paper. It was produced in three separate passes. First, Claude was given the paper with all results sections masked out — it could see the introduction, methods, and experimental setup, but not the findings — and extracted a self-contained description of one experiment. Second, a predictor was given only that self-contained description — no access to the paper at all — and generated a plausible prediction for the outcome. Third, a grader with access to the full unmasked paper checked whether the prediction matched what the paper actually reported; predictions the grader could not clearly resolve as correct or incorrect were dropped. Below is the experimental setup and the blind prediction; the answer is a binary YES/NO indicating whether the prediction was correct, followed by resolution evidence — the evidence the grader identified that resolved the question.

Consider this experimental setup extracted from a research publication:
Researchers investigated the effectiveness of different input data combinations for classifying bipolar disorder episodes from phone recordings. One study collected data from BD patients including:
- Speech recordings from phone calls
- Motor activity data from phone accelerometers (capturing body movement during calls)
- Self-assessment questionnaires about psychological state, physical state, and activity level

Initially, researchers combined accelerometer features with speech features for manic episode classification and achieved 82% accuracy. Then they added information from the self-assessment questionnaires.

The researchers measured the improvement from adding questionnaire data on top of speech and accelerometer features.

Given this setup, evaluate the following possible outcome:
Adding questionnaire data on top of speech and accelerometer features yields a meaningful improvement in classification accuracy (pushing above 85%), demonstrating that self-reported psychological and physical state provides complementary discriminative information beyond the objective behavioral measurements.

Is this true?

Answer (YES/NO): NO